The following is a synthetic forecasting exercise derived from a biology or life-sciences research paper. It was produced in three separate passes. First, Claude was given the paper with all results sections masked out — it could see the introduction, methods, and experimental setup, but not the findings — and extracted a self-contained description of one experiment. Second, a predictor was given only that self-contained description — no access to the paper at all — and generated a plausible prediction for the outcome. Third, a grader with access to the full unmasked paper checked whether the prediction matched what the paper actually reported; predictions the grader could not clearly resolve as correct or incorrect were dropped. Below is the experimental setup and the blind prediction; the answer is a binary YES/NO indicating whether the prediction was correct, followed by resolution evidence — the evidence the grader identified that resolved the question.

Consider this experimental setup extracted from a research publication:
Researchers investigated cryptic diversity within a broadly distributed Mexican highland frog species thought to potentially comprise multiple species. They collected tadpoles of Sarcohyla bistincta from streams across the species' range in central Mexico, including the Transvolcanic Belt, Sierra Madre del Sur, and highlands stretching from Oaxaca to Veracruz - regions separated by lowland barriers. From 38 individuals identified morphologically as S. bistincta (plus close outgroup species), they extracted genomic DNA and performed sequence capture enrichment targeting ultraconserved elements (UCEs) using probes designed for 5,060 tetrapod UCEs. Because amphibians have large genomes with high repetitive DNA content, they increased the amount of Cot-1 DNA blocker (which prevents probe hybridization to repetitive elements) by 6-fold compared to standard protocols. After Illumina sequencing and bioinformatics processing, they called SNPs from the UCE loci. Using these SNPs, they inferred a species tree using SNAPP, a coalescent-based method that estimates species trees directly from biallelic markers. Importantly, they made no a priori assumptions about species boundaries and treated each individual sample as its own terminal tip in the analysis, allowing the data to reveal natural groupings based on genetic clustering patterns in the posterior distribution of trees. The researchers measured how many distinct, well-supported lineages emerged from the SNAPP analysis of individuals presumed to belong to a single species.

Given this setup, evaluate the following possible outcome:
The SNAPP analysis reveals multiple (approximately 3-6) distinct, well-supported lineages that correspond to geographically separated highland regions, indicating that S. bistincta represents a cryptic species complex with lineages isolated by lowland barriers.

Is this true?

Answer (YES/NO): NO